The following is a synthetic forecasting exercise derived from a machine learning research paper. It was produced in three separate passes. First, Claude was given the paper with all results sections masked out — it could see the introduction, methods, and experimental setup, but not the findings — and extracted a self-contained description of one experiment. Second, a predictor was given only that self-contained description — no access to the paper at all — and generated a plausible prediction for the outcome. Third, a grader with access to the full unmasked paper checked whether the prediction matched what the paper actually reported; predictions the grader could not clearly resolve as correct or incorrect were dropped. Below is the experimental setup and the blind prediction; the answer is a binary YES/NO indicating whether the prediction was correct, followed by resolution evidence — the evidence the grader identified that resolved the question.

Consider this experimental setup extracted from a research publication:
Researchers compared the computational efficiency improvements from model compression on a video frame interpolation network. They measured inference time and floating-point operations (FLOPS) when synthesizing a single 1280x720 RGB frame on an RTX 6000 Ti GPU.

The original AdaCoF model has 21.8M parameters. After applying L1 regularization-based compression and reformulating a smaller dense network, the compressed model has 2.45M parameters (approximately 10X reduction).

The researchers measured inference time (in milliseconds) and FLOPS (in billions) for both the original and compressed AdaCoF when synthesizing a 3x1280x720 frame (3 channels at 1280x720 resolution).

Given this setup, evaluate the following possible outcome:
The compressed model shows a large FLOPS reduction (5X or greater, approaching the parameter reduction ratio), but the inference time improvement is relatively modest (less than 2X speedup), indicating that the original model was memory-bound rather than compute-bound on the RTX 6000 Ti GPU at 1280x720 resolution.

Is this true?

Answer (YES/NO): NO